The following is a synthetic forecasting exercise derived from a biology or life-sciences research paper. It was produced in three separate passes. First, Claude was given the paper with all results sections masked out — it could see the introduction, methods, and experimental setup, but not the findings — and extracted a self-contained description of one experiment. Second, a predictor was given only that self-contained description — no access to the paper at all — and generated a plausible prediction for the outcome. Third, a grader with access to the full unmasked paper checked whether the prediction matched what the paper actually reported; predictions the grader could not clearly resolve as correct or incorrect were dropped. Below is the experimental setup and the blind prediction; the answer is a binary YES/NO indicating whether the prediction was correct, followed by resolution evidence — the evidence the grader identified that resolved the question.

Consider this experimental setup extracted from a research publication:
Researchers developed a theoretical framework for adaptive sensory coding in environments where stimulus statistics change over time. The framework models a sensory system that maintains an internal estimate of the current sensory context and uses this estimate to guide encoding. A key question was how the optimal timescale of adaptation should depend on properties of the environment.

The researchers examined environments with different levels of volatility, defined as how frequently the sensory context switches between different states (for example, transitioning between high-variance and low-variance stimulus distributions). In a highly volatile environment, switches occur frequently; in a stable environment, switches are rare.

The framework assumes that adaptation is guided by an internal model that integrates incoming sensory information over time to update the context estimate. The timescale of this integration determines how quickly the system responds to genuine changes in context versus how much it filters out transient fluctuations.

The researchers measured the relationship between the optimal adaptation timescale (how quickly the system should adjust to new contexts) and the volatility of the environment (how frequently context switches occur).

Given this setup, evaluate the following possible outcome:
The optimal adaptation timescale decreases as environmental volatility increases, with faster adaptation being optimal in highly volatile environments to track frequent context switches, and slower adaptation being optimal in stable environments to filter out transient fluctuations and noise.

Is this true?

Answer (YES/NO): YES